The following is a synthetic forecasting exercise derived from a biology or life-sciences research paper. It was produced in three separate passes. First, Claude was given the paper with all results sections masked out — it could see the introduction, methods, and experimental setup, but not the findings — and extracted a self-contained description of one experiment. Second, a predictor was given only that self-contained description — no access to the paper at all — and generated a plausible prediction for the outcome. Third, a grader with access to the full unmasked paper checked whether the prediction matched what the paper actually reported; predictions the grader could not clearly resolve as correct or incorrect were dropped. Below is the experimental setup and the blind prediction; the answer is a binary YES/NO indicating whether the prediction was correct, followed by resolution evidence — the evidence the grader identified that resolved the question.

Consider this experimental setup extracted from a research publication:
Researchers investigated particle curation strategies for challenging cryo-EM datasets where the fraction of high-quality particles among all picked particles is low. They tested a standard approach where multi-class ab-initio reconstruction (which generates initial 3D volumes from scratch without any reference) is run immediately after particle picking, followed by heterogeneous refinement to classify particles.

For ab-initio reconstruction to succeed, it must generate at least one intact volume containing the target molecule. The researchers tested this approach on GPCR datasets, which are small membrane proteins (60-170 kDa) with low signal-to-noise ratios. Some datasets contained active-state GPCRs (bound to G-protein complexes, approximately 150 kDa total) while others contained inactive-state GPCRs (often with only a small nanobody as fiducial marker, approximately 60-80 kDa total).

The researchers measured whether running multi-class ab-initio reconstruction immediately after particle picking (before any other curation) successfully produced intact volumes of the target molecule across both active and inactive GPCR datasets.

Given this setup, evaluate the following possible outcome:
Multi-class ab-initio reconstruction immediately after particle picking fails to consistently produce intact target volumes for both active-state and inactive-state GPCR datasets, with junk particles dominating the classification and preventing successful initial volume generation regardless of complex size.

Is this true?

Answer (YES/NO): NO